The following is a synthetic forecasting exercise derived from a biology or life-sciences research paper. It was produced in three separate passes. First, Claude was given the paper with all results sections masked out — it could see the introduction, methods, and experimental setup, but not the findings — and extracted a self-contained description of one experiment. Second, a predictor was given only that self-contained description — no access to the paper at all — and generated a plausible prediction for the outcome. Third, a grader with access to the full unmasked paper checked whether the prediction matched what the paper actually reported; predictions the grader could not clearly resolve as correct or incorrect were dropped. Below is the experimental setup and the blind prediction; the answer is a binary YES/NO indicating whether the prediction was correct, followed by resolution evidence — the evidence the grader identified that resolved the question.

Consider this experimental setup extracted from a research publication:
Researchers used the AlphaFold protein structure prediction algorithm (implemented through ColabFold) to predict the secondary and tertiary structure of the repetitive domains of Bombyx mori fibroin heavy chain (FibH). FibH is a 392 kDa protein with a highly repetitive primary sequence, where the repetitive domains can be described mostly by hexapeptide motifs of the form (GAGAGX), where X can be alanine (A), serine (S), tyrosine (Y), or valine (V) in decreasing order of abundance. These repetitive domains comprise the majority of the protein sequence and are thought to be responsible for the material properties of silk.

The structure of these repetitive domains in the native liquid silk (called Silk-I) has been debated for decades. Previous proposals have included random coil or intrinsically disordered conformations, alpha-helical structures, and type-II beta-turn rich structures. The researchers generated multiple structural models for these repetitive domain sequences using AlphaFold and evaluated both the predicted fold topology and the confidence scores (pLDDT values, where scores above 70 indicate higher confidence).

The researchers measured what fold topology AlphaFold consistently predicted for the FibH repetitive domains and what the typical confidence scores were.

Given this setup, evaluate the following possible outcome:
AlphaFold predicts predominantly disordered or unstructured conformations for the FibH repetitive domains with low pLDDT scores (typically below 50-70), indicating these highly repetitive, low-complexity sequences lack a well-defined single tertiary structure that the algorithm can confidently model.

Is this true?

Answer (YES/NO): NO